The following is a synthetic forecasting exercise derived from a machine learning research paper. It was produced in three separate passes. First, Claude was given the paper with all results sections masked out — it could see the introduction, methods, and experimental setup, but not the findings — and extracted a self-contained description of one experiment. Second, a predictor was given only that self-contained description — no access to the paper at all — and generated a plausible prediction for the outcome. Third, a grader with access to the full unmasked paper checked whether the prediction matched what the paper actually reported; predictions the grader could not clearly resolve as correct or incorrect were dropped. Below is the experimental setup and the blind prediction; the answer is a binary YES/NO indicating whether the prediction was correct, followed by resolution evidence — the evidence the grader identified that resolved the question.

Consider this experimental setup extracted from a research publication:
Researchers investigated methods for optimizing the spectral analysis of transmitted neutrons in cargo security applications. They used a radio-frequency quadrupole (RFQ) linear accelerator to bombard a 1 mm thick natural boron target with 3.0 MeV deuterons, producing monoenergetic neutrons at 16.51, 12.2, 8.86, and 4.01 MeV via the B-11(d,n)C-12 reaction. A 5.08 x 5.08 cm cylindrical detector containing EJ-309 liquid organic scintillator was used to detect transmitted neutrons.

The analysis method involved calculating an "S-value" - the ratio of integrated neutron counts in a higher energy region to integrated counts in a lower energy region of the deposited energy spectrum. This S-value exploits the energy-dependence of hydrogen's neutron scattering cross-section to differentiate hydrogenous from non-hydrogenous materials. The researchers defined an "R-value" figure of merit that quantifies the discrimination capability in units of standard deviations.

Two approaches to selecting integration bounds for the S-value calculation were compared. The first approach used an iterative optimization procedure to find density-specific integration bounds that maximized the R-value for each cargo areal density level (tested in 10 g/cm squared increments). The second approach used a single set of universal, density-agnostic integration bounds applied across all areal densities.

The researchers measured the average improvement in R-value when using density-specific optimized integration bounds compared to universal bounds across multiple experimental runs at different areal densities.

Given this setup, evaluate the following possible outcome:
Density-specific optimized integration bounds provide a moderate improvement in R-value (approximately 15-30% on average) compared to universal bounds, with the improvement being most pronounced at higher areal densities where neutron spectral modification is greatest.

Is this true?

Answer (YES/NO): NO